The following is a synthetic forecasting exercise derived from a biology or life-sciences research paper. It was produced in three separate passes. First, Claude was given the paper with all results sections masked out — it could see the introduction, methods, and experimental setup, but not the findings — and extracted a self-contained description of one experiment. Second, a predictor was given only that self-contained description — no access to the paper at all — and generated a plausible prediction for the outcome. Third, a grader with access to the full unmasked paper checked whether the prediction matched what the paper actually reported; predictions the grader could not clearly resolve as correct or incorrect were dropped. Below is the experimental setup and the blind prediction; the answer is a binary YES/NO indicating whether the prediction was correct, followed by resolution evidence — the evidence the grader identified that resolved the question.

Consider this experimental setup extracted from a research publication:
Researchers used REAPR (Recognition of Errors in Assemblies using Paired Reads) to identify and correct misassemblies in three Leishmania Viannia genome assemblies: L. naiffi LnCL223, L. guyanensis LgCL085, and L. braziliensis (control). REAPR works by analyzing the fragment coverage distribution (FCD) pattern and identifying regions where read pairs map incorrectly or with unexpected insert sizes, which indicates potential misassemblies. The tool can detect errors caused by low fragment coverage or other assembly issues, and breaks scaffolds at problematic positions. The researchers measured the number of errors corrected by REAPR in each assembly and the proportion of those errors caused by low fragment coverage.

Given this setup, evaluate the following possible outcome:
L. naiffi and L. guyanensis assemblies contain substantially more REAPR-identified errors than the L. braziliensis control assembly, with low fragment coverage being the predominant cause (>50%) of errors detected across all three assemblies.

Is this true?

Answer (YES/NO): NO